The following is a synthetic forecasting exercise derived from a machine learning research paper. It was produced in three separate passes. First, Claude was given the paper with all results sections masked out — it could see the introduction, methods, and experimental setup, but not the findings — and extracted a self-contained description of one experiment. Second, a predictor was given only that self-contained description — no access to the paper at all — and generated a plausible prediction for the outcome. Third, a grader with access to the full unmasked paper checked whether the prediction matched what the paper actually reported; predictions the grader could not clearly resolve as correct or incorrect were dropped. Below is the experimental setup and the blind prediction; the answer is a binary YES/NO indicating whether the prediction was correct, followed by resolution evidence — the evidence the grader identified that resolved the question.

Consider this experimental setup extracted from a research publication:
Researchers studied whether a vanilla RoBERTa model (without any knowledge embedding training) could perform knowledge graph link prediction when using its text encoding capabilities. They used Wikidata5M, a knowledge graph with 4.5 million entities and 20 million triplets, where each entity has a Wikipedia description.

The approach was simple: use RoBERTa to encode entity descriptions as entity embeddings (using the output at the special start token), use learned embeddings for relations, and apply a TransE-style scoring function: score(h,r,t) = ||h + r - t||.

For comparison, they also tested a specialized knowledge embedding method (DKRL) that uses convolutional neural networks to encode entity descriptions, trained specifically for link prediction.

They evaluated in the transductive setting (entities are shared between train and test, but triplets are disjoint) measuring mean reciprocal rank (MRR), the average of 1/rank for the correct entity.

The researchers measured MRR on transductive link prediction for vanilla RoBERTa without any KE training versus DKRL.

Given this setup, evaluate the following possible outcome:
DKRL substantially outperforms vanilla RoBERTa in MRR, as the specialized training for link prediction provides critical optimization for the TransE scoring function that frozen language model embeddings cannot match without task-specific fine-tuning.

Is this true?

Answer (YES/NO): YES